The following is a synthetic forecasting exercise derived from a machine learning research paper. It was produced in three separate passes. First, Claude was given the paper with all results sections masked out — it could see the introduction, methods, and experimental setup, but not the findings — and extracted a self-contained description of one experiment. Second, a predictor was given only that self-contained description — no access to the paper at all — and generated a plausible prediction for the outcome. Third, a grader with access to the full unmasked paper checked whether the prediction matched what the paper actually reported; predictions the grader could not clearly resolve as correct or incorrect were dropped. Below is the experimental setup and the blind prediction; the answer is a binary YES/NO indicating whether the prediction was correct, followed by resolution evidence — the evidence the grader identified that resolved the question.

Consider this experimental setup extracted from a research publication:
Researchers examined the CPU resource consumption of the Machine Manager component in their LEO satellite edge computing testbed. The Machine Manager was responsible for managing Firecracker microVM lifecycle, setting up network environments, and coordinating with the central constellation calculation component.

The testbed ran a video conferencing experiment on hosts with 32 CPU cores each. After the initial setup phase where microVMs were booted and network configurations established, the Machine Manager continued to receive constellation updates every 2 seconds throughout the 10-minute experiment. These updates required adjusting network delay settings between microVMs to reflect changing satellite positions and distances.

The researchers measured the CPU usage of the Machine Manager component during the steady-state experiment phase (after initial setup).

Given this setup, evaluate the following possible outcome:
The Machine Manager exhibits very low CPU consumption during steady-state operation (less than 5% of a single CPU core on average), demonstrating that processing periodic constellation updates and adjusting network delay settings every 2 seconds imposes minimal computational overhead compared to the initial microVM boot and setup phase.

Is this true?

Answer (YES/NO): YES